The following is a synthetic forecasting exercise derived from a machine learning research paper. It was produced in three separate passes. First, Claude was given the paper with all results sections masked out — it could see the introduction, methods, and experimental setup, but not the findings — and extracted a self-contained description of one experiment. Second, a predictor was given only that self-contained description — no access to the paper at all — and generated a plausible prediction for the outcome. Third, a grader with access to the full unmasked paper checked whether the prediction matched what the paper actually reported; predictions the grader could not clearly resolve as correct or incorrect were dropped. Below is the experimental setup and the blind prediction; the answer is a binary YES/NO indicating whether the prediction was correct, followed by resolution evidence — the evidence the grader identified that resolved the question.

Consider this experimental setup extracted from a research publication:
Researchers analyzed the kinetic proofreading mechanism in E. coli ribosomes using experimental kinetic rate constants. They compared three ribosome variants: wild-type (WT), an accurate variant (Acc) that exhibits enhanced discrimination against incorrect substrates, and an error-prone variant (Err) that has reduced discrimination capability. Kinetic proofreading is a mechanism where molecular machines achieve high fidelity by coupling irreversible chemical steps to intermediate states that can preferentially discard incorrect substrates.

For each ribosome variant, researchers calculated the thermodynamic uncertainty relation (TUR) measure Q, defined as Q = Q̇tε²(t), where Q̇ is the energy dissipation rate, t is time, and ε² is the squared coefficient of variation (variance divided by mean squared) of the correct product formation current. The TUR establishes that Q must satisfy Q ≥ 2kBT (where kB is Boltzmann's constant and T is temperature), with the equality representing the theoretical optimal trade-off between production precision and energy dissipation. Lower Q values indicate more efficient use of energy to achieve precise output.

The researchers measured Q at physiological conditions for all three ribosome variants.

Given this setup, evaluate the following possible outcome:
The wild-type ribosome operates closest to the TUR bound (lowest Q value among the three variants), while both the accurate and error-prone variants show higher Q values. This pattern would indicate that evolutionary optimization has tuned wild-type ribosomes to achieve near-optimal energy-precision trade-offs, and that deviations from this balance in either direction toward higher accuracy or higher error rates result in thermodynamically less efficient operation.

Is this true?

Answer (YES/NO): NO